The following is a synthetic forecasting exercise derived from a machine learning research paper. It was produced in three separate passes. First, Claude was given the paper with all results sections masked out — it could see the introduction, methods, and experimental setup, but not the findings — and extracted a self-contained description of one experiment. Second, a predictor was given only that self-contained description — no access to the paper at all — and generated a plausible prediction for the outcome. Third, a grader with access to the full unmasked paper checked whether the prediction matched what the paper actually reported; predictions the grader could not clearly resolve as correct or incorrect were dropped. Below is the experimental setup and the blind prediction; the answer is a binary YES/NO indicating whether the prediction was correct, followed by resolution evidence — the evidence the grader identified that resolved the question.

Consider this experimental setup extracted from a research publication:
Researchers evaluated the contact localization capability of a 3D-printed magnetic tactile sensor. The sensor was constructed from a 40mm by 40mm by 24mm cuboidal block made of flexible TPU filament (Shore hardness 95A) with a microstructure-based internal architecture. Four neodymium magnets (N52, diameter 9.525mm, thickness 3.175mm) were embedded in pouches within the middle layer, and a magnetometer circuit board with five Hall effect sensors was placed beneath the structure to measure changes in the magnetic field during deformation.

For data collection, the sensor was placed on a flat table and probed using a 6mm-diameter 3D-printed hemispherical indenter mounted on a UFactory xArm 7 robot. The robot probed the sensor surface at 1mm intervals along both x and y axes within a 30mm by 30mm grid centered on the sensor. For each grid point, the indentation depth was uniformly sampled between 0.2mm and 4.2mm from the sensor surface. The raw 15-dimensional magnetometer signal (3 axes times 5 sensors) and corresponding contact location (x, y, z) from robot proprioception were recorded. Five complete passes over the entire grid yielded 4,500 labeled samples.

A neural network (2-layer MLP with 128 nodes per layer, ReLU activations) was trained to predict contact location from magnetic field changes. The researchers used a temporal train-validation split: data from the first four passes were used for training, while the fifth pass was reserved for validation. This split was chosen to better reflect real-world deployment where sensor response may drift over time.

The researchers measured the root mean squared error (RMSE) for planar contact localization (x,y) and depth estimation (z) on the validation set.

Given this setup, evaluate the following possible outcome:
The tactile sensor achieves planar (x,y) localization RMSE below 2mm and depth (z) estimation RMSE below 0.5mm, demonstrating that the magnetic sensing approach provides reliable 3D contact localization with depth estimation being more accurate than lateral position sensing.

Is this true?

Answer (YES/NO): YES